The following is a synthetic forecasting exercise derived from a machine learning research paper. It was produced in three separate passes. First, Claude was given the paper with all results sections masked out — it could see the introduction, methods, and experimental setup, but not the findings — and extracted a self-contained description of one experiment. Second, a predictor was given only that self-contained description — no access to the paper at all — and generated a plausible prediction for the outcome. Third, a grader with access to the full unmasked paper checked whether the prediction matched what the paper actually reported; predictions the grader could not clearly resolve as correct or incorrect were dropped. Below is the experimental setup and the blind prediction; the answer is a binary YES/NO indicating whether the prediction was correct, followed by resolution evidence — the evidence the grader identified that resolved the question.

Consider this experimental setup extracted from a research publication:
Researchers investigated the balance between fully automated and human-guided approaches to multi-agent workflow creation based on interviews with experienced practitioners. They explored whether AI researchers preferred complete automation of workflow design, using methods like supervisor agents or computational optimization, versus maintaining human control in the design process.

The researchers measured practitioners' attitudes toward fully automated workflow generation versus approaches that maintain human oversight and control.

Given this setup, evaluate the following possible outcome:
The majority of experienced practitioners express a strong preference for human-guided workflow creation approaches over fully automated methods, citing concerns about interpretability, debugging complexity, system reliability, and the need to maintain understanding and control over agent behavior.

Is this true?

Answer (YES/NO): YES